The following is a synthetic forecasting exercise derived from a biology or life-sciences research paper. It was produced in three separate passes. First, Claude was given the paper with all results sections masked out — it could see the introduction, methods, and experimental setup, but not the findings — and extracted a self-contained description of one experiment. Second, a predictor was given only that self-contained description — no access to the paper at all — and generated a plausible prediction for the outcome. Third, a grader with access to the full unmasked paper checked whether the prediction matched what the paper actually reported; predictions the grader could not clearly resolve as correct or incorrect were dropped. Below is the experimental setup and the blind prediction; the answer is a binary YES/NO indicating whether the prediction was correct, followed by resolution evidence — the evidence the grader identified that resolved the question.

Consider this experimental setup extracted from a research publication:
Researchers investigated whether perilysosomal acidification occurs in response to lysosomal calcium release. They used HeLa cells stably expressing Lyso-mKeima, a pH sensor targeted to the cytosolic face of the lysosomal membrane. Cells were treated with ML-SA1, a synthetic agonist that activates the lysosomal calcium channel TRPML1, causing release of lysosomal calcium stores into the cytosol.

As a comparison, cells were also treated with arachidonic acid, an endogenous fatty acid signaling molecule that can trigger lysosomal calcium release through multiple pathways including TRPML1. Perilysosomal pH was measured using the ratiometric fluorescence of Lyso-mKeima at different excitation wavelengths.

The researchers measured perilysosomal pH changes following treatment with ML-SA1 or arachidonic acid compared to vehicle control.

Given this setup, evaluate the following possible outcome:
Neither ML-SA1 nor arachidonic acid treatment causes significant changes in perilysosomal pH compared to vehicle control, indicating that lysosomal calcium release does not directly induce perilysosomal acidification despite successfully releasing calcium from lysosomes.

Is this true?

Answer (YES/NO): NO